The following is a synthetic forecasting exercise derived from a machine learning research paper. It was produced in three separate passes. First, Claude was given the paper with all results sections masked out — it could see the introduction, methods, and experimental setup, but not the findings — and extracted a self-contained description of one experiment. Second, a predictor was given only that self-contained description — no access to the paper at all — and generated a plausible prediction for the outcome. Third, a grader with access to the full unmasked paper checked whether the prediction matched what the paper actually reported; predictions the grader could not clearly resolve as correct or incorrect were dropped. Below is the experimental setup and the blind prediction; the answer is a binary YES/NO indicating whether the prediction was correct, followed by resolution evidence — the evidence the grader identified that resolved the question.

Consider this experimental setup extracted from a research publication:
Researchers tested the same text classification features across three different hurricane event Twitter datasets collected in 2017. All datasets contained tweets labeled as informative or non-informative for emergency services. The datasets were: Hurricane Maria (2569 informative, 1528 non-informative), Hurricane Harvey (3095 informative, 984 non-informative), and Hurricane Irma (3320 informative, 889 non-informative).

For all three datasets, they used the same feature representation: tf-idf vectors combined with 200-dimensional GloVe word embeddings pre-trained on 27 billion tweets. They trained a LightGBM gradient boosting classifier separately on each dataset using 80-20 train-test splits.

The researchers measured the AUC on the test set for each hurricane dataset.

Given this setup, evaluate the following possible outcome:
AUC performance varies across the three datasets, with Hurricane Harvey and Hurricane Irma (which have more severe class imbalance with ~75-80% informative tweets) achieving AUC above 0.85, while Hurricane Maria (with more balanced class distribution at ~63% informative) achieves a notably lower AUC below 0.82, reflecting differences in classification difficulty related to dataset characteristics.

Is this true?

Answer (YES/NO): NO